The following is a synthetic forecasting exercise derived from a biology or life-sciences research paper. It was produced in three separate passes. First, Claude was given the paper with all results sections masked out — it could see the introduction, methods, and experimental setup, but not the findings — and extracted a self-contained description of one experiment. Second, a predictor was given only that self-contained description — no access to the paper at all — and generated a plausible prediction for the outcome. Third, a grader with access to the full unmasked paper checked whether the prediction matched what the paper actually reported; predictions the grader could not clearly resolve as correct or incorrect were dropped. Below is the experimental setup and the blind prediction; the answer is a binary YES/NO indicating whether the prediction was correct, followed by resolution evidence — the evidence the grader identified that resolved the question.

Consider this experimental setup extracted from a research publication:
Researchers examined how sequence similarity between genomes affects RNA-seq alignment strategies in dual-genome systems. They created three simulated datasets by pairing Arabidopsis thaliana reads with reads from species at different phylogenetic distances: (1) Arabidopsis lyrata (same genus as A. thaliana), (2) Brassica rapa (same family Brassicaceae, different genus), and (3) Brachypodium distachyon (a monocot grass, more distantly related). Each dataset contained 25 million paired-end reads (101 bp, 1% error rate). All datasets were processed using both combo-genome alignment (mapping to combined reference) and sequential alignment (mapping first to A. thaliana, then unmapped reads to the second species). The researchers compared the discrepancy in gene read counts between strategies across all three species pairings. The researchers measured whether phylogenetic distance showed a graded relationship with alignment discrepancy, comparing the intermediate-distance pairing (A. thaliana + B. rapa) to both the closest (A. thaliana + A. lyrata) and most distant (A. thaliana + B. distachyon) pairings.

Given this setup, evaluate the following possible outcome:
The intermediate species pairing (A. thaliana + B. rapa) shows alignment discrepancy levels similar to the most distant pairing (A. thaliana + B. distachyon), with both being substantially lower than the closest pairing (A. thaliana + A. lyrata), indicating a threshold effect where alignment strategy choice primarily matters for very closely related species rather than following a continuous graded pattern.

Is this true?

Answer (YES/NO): NO